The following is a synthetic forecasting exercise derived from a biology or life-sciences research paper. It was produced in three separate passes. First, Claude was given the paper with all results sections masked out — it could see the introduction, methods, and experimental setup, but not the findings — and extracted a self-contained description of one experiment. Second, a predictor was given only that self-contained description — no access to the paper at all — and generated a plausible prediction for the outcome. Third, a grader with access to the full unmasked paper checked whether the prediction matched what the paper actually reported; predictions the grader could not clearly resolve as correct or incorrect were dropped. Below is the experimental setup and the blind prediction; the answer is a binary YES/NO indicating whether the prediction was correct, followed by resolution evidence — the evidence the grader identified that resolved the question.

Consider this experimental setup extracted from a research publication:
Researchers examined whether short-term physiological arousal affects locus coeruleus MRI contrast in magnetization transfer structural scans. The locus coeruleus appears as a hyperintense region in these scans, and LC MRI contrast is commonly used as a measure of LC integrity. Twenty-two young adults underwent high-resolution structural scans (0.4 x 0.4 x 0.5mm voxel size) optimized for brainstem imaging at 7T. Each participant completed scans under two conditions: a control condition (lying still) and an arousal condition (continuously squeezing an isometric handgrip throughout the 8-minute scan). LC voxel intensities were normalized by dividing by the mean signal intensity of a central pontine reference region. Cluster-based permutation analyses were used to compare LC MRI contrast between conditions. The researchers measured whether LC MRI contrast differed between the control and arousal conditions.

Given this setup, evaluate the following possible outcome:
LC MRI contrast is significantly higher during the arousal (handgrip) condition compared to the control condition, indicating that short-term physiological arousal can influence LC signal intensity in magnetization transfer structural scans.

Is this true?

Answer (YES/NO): NO